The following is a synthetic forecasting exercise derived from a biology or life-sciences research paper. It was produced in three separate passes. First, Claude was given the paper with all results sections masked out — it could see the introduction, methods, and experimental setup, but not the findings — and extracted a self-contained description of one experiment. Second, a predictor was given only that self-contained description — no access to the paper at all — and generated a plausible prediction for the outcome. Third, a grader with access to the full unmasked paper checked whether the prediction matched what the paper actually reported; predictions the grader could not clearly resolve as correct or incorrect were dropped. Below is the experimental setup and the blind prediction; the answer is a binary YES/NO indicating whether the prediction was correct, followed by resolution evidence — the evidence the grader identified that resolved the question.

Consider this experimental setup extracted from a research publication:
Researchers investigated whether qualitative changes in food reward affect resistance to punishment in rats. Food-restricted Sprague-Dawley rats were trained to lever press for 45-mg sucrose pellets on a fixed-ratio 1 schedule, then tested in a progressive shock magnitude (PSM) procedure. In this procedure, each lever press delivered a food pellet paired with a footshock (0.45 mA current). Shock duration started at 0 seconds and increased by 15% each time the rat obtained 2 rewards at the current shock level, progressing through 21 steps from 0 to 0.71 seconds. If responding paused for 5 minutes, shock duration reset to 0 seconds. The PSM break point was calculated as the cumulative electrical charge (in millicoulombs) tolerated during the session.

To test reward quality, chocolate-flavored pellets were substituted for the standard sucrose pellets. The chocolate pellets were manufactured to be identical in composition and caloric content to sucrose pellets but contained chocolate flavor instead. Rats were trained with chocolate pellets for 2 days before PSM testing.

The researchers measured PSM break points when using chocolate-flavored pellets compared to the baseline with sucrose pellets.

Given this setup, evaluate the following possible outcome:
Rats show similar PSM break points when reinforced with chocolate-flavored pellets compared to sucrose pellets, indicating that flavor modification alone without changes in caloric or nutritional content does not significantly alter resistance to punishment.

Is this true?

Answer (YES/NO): NO